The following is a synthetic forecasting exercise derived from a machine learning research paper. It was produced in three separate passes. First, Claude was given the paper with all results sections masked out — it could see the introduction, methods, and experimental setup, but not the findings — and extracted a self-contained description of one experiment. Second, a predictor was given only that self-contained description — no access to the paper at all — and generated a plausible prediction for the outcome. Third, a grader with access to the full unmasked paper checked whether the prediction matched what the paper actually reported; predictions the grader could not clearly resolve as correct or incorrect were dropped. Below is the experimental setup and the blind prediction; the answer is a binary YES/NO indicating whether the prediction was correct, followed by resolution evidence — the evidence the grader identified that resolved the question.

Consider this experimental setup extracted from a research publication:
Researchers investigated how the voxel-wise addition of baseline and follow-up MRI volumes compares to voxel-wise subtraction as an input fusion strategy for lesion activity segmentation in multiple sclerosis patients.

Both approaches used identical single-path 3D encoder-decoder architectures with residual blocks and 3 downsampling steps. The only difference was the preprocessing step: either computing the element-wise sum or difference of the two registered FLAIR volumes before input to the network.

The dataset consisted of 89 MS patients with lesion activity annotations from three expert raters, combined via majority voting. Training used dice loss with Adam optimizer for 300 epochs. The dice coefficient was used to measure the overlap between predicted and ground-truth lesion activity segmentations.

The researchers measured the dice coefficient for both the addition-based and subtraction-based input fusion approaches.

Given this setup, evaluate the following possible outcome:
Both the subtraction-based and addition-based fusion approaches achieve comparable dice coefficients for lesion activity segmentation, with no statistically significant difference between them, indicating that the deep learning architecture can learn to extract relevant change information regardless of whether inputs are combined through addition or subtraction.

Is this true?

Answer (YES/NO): YES